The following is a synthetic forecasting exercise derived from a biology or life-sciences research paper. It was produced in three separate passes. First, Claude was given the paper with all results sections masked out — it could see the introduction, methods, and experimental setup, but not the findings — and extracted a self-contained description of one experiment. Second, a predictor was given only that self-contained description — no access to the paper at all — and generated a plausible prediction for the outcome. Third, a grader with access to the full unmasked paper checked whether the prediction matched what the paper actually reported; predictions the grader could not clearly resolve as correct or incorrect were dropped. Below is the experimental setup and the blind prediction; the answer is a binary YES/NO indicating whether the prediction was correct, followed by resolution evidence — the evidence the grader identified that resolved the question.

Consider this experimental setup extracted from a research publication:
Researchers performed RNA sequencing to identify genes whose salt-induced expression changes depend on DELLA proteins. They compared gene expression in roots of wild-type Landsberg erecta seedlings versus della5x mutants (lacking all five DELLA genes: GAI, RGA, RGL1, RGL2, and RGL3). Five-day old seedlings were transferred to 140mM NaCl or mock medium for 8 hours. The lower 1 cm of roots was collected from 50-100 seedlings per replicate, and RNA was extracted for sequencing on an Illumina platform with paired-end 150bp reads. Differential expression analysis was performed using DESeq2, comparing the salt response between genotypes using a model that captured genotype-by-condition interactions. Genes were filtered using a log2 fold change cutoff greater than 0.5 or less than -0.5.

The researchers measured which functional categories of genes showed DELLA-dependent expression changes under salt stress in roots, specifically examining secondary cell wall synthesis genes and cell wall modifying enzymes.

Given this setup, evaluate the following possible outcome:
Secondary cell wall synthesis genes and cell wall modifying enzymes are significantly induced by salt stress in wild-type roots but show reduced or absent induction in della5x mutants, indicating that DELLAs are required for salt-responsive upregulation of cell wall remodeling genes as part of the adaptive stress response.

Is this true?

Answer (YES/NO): YES